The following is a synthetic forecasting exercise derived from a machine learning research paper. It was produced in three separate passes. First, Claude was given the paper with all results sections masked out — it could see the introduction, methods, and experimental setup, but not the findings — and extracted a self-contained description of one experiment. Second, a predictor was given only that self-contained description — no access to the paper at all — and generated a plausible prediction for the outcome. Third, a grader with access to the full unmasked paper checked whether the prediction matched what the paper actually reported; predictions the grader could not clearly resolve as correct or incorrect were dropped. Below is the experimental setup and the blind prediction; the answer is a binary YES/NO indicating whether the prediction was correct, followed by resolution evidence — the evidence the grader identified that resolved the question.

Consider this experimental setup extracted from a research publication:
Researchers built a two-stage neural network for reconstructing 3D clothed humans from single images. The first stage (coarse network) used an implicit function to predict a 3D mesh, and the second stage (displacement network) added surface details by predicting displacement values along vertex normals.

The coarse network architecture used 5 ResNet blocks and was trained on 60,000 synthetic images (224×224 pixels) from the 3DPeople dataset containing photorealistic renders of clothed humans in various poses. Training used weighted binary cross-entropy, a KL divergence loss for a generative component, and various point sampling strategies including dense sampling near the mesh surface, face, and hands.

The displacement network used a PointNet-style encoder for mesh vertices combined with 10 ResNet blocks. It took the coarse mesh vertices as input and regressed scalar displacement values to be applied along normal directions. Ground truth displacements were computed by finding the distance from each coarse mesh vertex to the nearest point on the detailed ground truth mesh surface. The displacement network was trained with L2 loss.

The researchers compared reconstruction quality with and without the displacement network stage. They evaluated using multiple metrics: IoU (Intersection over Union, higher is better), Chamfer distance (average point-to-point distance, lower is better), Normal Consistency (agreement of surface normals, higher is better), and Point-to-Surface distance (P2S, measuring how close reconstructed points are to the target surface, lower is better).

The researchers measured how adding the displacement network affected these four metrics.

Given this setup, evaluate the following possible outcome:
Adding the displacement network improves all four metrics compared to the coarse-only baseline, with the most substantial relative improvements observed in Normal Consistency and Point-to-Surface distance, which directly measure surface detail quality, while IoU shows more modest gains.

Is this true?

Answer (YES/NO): NO